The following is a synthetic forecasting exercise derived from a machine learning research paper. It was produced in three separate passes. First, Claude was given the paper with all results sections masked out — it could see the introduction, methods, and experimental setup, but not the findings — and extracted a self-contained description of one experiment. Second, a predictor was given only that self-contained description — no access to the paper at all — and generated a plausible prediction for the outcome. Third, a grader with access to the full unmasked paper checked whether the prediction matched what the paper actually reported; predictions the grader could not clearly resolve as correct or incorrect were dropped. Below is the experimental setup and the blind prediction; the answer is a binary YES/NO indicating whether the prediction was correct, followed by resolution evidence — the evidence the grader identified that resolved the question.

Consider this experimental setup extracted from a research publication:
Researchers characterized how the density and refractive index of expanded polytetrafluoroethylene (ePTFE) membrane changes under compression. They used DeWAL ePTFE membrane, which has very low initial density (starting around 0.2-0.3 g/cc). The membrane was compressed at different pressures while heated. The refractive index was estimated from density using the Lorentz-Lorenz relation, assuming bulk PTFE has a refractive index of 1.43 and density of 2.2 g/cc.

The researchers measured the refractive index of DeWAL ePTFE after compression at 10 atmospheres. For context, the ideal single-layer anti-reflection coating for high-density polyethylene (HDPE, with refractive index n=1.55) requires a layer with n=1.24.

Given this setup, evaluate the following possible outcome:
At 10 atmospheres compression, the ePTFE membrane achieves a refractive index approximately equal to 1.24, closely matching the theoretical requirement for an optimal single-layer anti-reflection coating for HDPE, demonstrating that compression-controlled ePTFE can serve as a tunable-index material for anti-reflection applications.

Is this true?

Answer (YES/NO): NO